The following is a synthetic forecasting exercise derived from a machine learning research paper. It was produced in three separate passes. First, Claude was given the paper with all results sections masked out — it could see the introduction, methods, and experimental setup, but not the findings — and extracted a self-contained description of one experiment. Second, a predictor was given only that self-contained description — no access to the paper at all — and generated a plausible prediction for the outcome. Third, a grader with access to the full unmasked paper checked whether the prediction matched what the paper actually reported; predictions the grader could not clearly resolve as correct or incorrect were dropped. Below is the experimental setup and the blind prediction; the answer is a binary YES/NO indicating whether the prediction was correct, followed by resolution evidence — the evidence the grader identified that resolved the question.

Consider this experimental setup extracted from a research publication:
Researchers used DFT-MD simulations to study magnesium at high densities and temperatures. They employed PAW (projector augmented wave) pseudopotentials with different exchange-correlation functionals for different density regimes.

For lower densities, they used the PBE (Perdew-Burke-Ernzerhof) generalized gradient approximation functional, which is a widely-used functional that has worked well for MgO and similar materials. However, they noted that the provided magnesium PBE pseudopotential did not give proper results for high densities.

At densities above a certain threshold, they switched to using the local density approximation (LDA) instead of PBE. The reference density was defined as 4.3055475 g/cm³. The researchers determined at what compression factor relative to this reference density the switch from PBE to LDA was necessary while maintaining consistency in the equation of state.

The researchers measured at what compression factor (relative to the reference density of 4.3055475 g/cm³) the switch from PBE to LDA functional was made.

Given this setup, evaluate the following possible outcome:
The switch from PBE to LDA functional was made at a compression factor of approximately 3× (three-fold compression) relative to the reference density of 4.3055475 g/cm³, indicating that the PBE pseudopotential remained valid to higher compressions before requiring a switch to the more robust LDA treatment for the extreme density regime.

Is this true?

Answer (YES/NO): NO